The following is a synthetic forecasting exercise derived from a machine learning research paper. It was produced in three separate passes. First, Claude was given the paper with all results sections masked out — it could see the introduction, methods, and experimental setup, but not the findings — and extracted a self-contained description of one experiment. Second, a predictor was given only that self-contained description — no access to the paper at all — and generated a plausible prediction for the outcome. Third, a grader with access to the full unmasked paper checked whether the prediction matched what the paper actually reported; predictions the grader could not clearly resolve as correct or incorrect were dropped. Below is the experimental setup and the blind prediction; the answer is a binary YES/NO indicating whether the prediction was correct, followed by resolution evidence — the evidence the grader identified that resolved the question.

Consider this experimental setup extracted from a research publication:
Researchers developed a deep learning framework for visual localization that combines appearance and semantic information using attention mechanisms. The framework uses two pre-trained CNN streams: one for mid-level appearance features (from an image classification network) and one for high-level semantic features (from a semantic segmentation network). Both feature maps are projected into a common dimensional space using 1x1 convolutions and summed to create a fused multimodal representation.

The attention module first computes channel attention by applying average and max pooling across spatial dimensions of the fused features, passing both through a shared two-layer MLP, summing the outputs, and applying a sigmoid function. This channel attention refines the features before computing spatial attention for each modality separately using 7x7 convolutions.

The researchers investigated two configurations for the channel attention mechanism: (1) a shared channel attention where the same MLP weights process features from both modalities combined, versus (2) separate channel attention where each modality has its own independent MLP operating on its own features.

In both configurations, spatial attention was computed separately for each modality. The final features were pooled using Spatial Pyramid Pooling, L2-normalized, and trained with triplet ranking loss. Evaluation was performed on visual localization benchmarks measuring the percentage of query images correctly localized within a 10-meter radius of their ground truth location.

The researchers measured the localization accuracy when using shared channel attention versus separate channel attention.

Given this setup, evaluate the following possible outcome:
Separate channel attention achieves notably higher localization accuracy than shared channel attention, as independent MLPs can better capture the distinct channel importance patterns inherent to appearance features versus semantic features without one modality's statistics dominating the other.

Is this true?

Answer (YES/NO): NO